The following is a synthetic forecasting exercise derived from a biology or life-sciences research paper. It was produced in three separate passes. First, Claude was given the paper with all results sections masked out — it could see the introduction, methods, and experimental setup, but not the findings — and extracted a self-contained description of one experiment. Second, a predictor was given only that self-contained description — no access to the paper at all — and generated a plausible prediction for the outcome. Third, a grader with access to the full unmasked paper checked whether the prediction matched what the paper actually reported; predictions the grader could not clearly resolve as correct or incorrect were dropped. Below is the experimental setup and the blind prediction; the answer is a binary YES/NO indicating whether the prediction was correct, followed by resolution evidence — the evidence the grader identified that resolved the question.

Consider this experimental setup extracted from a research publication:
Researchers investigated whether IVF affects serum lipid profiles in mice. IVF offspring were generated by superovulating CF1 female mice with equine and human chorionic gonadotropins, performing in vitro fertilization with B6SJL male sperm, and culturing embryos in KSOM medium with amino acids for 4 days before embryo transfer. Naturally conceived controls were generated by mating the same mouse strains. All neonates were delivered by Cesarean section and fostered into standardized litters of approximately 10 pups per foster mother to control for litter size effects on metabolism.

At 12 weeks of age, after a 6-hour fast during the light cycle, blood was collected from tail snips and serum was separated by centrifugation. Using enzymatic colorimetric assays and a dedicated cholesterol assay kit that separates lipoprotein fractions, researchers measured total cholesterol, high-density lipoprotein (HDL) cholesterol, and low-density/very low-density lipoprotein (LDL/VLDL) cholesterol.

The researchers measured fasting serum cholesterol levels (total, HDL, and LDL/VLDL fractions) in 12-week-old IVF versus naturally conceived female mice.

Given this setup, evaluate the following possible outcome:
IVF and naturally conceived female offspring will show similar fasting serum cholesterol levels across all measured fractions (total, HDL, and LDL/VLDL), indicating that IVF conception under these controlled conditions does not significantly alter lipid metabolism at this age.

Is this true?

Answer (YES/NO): NO